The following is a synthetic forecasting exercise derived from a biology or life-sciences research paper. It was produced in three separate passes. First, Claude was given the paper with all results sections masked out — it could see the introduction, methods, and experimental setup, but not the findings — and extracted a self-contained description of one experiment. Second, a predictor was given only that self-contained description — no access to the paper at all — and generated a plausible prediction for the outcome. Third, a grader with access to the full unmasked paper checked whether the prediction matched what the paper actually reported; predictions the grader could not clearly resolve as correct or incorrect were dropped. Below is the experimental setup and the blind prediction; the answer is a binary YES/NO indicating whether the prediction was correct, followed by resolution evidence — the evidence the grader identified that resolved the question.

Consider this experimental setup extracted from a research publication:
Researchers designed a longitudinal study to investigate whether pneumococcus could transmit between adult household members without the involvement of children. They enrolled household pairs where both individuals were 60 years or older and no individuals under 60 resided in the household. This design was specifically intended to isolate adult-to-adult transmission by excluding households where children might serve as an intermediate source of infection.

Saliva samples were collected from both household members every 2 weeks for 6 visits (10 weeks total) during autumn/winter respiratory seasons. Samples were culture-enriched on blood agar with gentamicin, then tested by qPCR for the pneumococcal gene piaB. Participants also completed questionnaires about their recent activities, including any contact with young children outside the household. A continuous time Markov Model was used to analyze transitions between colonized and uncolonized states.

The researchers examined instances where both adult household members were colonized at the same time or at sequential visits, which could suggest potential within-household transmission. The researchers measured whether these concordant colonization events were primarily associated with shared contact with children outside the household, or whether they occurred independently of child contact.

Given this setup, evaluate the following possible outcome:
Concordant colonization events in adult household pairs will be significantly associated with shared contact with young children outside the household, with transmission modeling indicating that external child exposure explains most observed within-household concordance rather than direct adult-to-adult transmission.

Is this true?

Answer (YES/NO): YES